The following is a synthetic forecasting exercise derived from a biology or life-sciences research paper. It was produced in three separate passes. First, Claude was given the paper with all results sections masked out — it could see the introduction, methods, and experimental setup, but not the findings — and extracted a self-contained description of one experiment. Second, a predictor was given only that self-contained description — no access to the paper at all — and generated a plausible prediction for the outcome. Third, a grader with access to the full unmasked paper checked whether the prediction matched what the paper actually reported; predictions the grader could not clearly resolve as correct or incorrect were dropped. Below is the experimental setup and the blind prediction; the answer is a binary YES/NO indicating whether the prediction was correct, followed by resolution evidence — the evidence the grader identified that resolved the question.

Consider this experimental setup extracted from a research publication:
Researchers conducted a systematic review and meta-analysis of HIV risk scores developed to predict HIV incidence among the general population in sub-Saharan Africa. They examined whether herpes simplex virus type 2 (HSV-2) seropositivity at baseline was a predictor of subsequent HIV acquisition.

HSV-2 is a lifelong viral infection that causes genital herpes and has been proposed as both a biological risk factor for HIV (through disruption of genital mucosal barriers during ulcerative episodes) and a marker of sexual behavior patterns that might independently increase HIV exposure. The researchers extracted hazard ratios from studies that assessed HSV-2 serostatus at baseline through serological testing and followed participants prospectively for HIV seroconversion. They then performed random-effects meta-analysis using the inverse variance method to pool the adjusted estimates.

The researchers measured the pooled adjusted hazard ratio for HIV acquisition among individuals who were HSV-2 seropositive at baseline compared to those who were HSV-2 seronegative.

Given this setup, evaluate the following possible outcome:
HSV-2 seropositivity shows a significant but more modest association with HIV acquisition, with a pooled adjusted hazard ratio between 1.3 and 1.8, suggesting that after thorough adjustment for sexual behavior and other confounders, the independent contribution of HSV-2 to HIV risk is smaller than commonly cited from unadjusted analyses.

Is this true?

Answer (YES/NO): YES